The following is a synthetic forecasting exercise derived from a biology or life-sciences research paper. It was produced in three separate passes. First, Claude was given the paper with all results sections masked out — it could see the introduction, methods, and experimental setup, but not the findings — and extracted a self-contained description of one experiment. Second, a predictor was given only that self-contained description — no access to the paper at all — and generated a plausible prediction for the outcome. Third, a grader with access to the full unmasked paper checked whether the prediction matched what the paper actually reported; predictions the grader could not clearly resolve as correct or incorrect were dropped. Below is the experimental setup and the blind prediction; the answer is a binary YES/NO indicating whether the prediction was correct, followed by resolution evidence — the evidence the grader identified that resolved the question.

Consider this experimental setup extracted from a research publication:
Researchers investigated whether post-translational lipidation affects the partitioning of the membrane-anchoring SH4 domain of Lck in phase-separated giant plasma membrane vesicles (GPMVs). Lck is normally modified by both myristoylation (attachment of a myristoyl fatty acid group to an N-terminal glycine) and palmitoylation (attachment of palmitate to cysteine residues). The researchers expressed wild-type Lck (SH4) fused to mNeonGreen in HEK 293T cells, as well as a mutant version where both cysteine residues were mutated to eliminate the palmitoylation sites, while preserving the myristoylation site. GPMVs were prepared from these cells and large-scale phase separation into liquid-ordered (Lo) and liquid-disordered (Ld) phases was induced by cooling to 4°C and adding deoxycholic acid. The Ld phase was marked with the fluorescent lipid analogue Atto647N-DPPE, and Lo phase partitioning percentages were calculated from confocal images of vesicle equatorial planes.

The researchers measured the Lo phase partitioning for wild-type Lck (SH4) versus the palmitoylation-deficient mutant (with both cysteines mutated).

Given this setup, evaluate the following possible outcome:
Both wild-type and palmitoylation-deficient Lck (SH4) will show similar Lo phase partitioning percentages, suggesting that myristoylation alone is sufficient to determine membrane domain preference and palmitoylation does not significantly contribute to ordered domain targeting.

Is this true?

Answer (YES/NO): NO